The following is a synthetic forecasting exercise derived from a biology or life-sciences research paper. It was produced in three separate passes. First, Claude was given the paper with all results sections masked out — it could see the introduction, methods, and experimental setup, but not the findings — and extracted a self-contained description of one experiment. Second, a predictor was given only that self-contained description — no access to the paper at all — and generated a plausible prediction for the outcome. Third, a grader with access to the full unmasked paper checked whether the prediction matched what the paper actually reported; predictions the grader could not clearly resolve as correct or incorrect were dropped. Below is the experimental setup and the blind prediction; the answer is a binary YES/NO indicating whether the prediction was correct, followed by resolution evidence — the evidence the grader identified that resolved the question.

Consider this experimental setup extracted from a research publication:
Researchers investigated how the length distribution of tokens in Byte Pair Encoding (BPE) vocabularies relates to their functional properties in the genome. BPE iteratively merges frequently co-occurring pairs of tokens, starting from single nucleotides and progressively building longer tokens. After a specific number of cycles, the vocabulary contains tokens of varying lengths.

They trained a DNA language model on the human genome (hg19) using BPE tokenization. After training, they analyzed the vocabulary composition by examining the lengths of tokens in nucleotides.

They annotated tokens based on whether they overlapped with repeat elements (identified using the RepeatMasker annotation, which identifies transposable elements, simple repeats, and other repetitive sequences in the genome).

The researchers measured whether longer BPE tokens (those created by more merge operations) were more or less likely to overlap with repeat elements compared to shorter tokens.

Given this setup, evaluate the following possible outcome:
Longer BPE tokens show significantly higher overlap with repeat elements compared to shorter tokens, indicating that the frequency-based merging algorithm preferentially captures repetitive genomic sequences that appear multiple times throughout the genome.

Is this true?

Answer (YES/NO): YES